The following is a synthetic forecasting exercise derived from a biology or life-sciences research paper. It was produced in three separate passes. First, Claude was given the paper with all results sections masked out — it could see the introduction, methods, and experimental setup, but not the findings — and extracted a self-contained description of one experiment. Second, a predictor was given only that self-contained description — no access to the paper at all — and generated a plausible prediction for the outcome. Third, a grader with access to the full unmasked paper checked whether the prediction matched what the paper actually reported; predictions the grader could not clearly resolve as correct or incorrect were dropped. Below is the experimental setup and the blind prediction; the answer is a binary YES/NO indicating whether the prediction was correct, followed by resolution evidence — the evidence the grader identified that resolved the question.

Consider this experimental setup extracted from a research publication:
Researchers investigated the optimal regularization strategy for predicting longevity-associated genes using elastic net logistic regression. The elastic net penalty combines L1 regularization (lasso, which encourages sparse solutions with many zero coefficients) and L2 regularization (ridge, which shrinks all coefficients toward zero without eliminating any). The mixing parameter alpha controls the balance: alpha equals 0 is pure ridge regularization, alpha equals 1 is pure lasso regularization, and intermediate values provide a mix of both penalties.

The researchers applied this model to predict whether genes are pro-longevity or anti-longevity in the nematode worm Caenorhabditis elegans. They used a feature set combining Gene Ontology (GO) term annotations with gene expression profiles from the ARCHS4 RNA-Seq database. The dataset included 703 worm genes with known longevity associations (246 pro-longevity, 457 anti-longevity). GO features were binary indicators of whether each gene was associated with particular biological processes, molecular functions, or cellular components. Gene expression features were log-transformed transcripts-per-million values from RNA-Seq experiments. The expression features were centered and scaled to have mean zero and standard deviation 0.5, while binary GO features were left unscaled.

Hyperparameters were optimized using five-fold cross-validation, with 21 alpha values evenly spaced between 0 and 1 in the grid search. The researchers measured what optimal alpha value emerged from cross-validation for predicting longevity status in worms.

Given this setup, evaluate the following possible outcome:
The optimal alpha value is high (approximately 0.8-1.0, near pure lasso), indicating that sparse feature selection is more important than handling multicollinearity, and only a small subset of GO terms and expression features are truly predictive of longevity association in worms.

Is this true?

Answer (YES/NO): NO